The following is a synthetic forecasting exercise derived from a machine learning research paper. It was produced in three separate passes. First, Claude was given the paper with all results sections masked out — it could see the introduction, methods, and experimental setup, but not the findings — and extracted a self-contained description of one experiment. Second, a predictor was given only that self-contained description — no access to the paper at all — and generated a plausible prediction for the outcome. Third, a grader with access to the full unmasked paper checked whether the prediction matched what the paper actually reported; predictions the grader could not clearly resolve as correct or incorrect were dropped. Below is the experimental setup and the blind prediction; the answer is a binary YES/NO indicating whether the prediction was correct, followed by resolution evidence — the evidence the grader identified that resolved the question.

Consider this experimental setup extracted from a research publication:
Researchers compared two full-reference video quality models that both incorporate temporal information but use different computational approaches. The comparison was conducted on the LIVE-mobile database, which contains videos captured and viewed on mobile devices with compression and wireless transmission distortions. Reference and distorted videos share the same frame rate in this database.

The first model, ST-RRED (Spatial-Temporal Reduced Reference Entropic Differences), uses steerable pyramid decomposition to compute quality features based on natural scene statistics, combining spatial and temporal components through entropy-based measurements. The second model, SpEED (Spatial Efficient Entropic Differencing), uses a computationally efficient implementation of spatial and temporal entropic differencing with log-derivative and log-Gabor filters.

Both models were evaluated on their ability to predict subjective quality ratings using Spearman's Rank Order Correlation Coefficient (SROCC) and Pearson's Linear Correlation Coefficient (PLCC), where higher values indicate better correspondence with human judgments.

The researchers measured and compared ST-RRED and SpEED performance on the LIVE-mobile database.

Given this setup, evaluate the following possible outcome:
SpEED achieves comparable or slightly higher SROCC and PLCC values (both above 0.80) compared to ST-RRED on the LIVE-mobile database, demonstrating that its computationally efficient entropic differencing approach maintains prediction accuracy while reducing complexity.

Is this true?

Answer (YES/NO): NO